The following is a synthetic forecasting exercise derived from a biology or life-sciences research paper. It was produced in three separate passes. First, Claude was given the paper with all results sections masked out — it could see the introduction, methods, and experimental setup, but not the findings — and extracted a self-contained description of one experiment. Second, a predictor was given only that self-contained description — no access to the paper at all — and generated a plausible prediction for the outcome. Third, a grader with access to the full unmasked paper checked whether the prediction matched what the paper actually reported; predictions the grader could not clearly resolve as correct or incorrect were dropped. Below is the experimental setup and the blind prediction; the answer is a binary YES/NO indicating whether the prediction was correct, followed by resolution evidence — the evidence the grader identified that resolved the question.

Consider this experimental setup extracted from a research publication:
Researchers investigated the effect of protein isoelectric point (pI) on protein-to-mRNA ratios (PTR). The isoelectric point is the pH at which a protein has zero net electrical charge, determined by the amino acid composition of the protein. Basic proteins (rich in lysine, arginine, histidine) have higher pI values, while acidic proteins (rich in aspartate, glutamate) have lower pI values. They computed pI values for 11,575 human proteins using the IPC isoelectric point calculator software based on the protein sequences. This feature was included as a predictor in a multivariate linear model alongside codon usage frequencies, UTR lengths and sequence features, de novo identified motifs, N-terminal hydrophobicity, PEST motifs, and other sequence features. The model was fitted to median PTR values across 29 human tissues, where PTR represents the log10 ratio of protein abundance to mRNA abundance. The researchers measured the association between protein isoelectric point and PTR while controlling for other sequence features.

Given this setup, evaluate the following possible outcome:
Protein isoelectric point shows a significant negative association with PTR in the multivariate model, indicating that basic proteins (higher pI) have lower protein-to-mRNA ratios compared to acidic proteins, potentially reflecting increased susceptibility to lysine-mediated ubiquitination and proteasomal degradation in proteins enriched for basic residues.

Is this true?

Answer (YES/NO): YES